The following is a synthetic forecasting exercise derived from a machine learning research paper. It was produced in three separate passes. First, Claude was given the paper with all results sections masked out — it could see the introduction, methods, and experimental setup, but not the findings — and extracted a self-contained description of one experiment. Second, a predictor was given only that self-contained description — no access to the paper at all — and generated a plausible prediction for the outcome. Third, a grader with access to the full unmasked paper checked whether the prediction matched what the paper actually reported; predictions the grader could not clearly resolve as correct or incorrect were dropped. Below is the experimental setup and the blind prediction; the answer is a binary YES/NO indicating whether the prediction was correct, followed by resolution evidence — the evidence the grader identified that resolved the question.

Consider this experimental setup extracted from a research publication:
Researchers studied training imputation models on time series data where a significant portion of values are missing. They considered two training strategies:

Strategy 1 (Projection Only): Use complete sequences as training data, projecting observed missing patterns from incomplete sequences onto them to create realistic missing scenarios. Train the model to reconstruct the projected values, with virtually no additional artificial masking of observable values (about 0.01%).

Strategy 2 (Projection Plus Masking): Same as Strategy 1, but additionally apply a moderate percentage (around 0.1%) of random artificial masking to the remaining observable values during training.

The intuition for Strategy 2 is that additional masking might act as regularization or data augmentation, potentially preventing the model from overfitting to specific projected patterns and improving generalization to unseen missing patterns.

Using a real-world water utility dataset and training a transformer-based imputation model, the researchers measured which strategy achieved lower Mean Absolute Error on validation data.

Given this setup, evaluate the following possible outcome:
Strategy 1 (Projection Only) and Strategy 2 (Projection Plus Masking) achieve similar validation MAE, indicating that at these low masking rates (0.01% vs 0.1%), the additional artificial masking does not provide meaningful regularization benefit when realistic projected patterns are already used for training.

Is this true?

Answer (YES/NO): NO